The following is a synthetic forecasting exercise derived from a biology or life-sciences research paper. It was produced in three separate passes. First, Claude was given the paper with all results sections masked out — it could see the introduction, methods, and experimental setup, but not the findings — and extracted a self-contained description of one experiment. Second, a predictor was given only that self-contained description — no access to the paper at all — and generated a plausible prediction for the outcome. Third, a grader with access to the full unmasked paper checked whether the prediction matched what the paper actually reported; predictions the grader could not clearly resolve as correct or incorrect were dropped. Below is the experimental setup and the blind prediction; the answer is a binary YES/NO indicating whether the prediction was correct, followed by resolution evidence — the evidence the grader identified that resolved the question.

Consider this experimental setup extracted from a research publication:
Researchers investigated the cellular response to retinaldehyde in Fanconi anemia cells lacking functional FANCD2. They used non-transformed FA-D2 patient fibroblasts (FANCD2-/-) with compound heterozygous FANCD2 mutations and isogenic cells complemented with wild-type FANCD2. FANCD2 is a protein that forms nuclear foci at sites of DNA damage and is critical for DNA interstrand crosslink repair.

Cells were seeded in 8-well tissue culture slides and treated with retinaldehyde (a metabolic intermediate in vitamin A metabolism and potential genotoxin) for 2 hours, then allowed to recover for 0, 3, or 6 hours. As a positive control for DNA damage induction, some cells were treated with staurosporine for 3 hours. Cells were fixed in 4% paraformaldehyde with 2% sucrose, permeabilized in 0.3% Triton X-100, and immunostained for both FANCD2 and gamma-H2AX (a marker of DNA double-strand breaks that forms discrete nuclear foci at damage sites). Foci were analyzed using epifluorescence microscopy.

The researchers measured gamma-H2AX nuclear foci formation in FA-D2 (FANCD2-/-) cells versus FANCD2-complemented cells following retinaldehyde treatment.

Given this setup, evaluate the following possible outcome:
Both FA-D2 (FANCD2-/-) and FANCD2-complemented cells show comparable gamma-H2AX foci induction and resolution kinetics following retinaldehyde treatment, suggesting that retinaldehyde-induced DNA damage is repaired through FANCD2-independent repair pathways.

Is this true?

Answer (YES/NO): NO